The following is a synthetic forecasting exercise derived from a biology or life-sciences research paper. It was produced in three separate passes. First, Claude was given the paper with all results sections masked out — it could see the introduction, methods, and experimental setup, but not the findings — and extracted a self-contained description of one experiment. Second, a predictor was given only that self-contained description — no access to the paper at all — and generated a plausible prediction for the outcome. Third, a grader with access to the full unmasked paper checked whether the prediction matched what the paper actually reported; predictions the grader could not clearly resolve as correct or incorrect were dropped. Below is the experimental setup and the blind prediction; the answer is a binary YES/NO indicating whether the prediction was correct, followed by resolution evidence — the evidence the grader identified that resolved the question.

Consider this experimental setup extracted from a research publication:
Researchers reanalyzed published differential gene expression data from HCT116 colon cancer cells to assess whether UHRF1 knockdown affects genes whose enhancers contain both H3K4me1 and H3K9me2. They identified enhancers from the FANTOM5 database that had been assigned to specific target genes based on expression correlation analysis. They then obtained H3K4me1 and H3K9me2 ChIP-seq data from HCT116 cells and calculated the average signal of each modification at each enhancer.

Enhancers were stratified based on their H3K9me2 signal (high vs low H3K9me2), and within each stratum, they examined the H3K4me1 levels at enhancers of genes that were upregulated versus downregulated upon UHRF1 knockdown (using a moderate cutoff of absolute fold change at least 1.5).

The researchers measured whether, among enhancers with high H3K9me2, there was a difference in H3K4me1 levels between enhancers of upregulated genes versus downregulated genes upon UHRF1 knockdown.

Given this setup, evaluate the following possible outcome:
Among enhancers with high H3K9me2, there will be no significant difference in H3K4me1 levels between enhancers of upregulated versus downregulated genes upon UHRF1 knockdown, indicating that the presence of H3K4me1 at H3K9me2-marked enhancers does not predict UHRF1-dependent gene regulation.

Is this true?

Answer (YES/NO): NO